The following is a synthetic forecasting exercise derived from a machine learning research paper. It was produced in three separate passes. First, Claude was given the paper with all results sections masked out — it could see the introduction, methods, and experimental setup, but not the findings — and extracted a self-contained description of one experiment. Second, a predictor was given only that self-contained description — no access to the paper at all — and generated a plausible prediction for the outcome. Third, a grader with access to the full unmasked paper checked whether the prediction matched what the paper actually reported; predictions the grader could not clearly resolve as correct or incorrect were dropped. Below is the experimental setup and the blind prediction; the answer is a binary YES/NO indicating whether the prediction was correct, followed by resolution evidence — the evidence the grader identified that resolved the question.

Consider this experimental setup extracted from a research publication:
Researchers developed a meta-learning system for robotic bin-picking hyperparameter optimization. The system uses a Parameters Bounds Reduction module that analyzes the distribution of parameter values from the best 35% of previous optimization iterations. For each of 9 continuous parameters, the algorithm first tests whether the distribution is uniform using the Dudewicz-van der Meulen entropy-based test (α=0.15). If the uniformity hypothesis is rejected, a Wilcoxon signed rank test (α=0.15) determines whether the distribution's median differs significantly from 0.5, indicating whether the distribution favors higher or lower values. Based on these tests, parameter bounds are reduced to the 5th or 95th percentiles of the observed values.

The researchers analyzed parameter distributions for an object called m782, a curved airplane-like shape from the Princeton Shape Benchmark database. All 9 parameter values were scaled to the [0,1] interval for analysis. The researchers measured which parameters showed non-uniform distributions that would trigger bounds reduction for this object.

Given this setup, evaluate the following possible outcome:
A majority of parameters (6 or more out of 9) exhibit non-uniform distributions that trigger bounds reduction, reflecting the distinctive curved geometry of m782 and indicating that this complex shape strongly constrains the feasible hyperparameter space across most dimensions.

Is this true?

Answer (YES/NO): YES